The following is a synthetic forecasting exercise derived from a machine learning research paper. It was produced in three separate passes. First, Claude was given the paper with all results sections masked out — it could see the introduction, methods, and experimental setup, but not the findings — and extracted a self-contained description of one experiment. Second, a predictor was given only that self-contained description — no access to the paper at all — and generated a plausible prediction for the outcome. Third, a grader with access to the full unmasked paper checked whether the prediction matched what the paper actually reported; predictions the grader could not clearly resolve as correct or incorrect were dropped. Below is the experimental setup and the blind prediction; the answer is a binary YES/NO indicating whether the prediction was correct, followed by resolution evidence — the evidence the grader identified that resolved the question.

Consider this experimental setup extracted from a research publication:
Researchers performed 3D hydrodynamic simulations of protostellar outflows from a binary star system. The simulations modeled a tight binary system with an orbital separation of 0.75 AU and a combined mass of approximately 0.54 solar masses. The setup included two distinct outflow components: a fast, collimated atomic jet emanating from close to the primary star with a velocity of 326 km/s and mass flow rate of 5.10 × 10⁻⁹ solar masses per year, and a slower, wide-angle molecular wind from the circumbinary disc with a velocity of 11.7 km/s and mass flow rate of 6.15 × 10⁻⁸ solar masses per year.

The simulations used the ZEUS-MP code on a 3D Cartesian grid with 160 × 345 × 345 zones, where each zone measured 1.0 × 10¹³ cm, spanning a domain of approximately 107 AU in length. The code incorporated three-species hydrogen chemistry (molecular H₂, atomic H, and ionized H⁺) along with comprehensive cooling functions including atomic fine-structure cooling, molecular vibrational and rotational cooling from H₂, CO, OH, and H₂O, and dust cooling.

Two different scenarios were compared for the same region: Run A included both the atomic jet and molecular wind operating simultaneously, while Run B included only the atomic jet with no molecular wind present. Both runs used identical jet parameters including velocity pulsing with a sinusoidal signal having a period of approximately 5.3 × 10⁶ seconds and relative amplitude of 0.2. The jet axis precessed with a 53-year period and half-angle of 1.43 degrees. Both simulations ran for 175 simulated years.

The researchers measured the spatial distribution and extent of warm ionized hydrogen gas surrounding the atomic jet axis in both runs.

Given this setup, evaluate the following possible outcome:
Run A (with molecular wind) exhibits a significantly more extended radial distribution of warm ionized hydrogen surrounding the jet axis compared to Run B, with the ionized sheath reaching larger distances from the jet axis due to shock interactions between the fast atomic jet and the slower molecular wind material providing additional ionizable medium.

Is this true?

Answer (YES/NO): NO